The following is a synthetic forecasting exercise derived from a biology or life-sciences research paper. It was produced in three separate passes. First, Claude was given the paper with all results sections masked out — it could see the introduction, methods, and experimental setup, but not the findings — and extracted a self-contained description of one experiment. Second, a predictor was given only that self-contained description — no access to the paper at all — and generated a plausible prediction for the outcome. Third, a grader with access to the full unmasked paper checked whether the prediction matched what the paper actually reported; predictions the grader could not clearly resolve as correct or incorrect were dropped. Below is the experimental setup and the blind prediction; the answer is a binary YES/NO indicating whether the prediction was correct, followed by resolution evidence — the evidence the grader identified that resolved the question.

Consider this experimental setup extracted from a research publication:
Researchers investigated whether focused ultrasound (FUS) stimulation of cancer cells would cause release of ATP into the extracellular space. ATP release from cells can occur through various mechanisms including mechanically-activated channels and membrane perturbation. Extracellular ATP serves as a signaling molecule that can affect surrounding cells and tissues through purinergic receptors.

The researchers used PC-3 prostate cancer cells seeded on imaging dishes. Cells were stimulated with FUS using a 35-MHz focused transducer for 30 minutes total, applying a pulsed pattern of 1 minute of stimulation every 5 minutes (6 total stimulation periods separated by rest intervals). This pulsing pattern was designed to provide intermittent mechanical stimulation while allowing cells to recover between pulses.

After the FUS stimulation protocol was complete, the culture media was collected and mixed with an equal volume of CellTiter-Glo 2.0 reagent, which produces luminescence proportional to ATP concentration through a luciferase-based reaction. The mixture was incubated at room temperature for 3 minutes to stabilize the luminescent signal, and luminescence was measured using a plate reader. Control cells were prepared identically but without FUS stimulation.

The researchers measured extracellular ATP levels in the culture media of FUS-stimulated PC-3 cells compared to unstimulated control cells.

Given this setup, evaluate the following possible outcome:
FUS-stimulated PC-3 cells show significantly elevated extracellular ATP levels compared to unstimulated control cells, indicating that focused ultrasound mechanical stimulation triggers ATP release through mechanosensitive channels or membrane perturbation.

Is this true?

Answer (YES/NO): YES